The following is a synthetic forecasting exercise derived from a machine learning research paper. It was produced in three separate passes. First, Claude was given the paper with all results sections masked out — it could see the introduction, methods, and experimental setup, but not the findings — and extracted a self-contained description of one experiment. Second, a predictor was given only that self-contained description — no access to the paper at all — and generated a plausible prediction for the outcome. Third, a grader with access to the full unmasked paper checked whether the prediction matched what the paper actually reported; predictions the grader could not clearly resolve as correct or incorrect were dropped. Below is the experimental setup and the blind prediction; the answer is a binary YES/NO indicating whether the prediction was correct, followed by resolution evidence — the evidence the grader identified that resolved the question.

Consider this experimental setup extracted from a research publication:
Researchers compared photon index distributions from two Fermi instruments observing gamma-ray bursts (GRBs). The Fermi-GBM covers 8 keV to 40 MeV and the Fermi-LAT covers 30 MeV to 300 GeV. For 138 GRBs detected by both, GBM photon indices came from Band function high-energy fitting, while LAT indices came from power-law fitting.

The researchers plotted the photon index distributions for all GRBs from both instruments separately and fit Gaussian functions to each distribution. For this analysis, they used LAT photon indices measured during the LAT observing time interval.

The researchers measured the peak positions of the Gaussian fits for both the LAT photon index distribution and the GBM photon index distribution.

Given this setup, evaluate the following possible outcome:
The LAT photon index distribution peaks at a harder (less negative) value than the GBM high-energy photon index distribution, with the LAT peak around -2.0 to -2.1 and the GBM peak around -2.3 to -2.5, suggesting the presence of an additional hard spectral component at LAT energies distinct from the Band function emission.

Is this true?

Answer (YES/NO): YES